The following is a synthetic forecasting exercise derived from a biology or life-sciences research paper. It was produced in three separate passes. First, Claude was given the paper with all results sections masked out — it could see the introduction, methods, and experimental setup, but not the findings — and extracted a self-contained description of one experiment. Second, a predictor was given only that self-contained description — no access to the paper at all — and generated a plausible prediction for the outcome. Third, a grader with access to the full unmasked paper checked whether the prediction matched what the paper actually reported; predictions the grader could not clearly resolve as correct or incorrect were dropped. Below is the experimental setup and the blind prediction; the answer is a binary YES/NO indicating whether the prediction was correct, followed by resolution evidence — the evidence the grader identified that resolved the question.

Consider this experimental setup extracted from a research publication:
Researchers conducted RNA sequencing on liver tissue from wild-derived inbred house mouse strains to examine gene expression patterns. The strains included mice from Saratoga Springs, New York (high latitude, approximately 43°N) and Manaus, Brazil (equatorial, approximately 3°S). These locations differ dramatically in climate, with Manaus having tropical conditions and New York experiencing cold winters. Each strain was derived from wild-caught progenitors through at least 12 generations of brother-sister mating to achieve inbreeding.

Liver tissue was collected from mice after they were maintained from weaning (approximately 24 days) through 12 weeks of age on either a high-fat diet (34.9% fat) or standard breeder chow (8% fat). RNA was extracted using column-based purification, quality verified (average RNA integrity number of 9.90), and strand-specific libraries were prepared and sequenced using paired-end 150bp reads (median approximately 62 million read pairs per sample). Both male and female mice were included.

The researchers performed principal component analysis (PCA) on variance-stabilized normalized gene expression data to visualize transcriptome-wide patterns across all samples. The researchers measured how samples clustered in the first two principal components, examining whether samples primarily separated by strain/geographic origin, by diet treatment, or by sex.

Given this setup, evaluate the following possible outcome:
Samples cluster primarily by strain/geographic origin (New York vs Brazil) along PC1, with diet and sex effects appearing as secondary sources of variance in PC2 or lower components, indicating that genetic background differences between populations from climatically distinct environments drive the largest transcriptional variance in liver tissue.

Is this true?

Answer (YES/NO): NO